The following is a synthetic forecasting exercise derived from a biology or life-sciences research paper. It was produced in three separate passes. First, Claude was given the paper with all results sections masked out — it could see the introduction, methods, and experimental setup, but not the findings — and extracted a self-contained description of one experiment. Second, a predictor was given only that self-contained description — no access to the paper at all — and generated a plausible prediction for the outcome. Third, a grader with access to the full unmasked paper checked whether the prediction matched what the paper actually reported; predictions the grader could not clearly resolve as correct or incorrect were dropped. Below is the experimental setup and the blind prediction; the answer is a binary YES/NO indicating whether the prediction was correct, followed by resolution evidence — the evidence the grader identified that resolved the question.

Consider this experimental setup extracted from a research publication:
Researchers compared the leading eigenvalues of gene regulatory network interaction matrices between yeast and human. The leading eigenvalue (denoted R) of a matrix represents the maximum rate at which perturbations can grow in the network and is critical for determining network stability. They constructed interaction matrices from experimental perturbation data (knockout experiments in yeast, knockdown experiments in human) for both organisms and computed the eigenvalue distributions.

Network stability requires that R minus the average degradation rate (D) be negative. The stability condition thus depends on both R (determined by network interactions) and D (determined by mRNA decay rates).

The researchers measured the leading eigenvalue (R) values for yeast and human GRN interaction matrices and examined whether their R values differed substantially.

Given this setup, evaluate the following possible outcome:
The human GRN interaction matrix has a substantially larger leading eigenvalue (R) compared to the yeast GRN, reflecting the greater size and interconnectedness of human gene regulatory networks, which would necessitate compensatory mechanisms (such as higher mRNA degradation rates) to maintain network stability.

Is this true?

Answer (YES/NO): NO